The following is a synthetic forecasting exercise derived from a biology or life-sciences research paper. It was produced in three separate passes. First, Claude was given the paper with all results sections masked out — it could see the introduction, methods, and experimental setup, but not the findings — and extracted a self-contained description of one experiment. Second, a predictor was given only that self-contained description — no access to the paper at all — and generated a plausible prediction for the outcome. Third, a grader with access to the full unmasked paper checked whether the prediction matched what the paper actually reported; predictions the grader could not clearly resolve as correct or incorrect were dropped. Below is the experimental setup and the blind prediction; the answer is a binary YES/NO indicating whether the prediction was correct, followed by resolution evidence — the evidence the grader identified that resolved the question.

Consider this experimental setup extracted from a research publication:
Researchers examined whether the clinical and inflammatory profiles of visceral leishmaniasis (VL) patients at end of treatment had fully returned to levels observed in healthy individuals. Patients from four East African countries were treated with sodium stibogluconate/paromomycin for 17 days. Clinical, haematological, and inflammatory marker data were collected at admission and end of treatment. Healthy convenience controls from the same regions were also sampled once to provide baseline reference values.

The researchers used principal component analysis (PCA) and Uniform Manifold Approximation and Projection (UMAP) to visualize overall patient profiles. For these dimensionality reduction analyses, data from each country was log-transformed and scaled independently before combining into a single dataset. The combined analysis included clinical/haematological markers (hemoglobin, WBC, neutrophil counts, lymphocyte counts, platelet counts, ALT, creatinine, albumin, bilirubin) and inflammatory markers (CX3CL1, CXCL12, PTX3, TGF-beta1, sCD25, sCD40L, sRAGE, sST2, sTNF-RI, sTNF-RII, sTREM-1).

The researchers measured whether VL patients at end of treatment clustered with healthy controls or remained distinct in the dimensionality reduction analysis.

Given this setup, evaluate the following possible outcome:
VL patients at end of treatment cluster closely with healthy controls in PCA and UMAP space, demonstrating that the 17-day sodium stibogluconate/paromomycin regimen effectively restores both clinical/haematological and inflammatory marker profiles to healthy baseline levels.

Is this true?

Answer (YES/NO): NO